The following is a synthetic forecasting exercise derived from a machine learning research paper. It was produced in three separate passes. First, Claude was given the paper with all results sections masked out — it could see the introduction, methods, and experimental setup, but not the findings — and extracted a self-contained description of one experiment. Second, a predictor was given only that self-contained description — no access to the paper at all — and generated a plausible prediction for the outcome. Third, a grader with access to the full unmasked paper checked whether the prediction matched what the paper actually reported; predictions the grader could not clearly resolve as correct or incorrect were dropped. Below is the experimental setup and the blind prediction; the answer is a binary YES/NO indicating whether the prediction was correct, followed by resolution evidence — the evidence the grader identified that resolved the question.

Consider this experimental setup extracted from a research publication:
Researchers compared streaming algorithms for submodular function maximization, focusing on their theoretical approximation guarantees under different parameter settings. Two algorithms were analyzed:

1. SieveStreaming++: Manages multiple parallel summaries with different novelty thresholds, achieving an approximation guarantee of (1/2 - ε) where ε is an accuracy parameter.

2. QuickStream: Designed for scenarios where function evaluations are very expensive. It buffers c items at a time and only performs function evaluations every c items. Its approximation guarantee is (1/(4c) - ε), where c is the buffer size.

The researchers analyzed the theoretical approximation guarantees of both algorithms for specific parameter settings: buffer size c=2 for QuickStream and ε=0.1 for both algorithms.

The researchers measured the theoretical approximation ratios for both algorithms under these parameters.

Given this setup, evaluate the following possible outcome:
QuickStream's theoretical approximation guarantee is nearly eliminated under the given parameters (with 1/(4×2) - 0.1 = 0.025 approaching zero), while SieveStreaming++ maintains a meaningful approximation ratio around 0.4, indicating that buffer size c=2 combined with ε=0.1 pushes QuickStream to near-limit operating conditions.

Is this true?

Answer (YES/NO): YES